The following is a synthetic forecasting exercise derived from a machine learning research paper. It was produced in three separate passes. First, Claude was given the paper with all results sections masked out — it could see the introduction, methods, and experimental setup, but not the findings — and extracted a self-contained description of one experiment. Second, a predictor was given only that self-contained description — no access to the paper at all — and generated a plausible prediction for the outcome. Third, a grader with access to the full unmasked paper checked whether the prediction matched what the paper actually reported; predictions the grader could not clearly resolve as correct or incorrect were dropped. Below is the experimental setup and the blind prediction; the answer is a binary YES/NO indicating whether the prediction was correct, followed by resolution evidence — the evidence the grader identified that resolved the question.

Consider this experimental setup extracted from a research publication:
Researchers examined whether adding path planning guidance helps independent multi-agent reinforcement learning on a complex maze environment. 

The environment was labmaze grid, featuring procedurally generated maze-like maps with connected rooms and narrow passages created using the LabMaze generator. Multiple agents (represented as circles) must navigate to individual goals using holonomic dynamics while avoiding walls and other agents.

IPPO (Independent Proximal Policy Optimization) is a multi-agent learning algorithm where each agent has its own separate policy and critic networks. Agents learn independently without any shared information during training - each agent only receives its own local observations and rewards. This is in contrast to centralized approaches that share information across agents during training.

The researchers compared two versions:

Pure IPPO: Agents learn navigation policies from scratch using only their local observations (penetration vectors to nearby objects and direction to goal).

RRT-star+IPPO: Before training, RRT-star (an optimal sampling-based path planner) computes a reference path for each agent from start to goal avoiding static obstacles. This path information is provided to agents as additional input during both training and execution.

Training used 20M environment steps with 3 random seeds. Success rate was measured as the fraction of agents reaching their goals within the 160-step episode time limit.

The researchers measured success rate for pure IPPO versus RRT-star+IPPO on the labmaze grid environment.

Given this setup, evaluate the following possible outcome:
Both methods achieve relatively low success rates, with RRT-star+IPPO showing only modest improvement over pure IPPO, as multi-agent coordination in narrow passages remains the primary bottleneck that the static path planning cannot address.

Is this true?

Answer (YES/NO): NO